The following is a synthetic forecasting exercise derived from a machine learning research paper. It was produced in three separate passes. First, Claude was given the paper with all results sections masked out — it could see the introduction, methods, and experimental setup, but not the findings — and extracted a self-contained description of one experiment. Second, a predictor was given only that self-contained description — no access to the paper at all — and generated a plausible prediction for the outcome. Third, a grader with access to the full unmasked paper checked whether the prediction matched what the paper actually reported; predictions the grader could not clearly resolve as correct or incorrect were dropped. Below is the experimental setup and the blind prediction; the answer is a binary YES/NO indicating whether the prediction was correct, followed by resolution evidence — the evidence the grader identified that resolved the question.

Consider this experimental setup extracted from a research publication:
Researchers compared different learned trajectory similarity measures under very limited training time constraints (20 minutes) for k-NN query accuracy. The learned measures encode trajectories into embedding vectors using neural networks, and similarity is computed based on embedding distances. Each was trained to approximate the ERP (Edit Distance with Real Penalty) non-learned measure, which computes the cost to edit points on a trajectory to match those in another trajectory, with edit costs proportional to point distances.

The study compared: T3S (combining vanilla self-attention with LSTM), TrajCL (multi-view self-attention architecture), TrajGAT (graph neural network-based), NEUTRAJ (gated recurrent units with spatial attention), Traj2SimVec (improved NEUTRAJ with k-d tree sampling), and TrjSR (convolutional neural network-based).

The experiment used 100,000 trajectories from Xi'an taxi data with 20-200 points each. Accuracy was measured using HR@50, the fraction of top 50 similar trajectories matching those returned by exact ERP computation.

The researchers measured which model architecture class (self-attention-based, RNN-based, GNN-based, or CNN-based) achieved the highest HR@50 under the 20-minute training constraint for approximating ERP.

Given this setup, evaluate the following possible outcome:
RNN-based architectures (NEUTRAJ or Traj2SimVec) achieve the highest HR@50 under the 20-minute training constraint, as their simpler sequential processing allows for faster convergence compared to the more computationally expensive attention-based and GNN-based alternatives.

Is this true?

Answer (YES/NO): NO